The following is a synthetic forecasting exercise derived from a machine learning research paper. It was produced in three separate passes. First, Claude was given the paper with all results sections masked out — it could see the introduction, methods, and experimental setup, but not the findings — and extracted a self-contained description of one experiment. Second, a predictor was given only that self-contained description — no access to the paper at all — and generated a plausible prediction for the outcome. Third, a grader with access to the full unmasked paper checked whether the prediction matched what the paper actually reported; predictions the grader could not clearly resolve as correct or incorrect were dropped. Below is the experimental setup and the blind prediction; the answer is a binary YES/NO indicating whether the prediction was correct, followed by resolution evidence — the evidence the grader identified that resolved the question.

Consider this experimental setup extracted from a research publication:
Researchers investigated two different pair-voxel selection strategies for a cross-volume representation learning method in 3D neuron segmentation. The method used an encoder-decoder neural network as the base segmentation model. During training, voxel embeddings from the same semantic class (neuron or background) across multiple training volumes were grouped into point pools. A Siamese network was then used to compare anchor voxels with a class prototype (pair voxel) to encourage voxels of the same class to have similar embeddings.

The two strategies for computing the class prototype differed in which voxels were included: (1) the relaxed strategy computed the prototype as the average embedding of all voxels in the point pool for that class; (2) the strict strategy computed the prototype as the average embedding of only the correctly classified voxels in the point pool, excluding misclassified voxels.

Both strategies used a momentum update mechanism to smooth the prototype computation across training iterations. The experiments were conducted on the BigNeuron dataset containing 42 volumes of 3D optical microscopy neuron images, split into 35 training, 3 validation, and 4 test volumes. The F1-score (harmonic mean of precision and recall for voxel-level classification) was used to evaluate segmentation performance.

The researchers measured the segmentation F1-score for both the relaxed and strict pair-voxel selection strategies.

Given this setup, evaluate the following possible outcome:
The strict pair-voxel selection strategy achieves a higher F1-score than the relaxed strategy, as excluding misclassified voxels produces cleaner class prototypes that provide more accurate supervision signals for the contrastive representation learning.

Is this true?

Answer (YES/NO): YES